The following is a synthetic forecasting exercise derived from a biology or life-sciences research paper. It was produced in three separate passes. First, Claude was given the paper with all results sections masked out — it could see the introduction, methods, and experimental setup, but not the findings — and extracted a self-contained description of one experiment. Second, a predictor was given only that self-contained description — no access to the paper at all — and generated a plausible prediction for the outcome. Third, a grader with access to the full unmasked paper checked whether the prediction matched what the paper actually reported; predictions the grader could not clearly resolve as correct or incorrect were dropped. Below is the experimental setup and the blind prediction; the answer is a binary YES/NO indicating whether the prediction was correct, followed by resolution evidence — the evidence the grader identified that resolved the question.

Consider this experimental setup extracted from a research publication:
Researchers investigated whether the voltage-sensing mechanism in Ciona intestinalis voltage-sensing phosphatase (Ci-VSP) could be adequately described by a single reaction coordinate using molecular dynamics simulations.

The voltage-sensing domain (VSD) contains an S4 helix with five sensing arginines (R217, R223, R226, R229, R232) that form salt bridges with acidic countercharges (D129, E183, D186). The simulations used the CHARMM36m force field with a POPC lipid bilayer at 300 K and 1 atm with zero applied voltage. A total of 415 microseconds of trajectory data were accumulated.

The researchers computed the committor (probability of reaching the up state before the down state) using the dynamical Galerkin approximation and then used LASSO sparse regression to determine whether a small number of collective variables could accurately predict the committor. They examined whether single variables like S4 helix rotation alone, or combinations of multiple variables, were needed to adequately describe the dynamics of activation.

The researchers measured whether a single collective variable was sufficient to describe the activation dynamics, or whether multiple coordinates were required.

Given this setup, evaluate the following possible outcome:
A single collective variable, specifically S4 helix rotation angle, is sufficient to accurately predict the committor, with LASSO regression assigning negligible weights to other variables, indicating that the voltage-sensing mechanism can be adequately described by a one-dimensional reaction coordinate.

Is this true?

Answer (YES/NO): NO